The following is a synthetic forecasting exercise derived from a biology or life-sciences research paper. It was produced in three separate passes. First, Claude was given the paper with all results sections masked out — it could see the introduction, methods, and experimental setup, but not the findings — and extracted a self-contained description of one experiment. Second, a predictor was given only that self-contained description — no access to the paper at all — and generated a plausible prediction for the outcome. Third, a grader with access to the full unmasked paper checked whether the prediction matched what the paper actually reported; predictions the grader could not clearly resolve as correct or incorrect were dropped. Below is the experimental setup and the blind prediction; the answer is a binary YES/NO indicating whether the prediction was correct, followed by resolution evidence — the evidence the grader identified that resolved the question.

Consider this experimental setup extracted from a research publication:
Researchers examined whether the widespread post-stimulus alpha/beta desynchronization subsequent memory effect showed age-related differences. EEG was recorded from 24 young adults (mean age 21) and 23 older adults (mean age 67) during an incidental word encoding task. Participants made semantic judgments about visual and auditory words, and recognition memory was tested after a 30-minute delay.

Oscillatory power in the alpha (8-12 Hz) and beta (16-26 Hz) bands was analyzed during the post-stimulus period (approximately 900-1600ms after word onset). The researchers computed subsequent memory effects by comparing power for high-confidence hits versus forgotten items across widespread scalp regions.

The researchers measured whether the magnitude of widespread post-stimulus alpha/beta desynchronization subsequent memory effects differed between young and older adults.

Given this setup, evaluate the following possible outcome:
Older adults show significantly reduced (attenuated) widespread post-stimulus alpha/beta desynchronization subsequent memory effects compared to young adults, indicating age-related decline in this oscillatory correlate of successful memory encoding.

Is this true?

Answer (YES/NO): NO